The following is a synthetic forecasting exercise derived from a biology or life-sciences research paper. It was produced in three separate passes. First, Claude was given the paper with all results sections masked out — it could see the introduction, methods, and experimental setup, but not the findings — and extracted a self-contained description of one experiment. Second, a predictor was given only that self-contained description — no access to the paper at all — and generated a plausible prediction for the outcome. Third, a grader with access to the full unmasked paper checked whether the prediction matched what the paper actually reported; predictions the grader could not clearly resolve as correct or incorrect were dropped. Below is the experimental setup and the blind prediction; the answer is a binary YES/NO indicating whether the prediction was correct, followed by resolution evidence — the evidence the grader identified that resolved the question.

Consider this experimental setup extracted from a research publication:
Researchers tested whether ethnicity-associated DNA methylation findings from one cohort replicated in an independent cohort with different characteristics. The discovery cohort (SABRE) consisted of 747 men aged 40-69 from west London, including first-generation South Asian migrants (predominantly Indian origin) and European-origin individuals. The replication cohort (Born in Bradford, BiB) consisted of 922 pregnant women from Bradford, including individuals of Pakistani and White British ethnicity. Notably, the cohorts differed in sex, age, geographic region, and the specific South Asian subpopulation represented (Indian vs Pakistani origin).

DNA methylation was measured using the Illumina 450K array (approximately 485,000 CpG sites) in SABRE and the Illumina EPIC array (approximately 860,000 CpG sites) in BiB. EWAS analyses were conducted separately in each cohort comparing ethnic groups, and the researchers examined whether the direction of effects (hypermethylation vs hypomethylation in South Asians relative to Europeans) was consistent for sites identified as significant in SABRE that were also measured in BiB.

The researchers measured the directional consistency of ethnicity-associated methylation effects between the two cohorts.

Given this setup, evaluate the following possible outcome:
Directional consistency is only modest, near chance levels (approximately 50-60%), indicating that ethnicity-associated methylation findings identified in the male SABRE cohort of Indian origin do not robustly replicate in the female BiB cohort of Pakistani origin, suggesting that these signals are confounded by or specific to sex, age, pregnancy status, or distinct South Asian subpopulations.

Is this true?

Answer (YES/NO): NO